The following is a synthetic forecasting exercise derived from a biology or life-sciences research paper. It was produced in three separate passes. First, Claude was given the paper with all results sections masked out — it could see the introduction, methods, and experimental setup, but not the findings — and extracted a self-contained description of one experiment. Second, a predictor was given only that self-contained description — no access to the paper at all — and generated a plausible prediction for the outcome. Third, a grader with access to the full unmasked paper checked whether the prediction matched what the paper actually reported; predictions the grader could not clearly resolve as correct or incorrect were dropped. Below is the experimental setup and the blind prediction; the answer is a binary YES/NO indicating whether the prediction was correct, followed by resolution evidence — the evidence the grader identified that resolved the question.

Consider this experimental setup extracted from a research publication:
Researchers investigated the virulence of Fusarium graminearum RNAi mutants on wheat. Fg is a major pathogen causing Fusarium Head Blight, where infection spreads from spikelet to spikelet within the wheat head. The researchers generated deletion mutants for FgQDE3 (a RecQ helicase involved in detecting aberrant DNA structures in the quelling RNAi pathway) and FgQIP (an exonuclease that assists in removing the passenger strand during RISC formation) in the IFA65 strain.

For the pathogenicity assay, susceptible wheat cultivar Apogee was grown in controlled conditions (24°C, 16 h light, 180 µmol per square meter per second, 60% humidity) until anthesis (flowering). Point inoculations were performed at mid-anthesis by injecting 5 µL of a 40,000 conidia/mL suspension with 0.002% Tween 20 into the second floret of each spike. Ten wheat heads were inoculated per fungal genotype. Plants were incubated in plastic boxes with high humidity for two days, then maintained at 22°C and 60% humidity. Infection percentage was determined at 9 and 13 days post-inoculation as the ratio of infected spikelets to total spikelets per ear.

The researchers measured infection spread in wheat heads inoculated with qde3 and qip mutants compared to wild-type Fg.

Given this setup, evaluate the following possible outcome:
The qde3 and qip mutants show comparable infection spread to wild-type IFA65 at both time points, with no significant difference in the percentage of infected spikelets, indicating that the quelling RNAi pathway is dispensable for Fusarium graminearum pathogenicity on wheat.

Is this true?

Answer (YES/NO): YES